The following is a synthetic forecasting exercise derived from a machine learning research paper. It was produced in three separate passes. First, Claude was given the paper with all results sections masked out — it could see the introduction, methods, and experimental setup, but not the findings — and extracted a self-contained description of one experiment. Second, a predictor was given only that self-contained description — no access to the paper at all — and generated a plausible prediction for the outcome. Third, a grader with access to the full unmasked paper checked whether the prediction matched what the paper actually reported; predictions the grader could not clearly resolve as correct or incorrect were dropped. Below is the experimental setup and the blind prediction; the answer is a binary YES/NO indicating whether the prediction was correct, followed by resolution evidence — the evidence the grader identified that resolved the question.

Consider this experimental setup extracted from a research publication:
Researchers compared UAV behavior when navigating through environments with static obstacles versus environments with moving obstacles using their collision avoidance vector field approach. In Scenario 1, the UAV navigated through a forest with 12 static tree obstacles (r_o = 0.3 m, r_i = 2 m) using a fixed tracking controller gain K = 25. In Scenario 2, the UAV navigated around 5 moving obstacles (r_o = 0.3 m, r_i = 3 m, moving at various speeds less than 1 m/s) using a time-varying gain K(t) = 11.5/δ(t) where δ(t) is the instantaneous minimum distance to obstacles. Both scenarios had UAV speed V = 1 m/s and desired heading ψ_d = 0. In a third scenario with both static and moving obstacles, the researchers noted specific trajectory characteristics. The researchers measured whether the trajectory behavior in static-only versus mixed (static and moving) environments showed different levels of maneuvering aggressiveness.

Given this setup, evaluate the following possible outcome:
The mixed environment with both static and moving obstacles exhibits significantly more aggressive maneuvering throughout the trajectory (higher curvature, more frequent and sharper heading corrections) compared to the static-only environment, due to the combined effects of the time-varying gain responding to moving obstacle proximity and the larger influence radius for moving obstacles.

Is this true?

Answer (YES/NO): YES